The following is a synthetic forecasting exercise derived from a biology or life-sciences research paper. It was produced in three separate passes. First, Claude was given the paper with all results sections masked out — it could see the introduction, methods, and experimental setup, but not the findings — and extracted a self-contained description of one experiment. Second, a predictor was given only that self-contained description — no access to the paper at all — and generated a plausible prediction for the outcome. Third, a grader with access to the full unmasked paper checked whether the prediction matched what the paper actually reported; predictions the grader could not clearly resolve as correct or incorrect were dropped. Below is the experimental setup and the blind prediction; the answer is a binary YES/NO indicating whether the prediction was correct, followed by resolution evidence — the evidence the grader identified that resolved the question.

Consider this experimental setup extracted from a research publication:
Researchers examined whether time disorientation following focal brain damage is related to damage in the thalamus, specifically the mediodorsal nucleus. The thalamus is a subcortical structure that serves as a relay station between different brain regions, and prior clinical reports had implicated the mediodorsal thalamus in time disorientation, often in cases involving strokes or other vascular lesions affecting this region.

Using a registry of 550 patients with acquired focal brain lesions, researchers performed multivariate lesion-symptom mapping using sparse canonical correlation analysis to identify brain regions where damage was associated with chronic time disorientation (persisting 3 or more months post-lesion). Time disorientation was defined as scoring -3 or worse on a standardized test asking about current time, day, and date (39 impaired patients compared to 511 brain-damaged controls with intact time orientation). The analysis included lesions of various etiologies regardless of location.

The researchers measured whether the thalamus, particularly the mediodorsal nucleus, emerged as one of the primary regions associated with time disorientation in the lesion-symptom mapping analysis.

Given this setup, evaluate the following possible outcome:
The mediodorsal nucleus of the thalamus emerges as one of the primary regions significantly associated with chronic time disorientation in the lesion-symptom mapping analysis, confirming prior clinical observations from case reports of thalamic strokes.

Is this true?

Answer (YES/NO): NO